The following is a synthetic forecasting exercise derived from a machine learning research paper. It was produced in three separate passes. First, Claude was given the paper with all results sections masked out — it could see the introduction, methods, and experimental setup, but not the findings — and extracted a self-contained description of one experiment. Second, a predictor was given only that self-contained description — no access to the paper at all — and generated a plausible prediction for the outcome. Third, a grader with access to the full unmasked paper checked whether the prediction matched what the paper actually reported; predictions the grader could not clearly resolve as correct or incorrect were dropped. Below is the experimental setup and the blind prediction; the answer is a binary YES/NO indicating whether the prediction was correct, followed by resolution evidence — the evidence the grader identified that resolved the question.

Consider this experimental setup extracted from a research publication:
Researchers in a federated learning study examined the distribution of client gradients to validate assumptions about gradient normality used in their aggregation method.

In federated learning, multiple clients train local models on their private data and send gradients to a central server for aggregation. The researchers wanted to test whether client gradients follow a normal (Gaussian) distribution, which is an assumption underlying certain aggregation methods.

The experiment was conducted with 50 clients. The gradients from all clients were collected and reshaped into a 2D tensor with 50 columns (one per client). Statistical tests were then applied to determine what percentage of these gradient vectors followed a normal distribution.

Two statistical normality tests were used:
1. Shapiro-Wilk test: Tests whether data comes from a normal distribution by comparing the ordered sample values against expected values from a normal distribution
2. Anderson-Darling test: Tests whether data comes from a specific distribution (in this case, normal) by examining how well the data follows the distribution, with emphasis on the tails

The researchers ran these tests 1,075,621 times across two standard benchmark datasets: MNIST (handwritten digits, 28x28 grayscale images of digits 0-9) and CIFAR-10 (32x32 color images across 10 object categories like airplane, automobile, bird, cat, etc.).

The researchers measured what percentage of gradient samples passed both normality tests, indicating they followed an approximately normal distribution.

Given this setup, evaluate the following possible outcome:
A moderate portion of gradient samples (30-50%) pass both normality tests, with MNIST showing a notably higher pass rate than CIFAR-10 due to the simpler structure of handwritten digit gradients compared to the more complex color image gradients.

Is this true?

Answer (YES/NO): NO